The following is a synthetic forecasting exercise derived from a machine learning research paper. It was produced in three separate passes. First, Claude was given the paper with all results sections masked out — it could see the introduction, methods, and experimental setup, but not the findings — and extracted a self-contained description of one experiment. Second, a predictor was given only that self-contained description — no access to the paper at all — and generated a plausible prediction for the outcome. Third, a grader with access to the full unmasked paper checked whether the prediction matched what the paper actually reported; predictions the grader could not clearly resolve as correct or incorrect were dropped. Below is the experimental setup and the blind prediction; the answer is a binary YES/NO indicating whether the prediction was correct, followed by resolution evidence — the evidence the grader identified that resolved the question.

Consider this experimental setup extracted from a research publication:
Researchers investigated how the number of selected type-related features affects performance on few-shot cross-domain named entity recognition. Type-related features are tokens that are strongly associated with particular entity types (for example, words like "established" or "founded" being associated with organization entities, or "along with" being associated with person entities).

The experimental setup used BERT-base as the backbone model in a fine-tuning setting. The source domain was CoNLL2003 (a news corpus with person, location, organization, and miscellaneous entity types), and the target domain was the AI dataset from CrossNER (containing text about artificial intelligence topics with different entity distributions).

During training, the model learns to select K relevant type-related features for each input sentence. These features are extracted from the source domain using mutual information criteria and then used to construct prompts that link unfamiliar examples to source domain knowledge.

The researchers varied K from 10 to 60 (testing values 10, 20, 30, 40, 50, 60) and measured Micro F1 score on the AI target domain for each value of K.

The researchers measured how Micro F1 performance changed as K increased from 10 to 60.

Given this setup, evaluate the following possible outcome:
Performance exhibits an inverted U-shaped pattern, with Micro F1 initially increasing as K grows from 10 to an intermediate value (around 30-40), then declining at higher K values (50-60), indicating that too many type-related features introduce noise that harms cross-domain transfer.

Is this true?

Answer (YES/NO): YES